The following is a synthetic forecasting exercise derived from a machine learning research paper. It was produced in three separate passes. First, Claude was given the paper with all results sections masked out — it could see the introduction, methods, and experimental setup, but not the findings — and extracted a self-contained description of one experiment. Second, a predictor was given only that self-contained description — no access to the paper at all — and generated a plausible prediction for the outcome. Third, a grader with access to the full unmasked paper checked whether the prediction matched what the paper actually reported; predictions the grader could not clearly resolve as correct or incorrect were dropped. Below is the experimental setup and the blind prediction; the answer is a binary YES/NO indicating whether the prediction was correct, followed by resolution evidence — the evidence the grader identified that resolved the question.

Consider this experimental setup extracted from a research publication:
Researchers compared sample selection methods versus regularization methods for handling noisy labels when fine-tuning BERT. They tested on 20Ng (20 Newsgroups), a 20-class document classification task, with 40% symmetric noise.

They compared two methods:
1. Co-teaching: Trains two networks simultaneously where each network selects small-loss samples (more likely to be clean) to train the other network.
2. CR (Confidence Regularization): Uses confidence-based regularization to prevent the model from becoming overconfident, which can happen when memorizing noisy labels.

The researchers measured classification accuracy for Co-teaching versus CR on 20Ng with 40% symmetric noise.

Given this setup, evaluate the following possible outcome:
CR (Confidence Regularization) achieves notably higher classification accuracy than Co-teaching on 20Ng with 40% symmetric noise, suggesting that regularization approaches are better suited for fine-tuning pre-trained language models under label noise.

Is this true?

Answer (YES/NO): NO